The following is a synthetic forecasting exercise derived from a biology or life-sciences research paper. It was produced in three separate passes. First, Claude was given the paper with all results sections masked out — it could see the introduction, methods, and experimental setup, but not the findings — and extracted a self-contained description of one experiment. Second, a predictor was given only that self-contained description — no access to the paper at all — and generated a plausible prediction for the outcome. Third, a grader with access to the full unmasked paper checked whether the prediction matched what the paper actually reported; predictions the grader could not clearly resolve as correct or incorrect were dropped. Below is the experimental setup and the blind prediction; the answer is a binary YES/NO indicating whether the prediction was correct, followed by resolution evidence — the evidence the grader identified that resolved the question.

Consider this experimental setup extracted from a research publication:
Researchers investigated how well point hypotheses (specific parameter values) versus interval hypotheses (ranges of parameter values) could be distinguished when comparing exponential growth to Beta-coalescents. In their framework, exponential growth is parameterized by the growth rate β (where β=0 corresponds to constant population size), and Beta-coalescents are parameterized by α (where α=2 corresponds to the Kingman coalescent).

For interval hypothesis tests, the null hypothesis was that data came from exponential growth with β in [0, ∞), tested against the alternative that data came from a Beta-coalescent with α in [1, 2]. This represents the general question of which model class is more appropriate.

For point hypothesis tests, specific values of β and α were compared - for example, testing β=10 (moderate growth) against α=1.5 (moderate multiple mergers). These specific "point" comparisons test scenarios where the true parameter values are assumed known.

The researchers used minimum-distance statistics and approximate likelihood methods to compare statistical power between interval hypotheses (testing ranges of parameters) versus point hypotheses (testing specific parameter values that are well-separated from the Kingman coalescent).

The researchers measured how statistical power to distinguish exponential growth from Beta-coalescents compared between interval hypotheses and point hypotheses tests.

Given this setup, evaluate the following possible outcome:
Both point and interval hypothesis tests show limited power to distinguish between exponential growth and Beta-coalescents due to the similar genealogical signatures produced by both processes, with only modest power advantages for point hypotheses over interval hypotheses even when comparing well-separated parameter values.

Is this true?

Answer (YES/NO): NO